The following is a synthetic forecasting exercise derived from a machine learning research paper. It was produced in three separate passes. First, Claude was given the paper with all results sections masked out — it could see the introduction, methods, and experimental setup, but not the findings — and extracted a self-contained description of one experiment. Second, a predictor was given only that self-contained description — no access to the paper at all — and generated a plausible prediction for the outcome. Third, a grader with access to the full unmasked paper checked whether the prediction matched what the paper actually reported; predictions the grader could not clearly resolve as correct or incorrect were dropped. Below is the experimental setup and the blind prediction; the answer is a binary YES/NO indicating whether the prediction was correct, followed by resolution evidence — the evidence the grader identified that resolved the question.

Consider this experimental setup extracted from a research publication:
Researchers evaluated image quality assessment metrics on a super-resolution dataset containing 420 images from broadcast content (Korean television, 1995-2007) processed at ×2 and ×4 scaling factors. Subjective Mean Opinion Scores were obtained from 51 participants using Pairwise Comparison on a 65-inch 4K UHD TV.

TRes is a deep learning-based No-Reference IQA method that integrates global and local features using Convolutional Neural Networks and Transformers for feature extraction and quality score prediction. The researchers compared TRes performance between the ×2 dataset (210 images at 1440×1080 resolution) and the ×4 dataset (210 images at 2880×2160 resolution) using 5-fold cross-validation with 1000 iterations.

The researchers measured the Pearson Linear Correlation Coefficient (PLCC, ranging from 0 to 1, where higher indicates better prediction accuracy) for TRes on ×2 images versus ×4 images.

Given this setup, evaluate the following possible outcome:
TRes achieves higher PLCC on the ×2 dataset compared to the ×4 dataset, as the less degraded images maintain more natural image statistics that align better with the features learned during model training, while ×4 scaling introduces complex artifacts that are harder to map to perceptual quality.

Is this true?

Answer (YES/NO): YES